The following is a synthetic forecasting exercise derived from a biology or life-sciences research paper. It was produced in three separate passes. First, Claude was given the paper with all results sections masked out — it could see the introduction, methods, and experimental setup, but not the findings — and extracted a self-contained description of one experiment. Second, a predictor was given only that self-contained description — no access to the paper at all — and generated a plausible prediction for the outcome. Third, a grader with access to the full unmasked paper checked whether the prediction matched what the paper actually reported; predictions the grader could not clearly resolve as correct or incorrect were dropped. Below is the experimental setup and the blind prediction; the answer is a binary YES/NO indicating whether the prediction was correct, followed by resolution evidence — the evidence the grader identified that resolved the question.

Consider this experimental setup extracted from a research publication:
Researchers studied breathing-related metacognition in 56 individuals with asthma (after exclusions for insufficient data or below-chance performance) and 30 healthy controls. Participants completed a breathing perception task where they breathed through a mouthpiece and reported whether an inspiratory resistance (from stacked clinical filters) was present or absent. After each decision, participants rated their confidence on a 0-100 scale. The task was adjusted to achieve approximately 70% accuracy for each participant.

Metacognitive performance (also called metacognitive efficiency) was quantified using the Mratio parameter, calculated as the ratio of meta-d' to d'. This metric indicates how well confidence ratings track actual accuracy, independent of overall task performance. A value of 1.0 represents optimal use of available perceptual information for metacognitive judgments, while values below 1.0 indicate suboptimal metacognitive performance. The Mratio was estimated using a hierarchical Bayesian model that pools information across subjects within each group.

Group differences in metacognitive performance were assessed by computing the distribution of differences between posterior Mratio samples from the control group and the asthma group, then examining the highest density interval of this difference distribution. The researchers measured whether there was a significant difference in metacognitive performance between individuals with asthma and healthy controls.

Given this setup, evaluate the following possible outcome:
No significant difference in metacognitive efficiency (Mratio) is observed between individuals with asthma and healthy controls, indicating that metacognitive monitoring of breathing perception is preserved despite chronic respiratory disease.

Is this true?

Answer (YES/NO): YES